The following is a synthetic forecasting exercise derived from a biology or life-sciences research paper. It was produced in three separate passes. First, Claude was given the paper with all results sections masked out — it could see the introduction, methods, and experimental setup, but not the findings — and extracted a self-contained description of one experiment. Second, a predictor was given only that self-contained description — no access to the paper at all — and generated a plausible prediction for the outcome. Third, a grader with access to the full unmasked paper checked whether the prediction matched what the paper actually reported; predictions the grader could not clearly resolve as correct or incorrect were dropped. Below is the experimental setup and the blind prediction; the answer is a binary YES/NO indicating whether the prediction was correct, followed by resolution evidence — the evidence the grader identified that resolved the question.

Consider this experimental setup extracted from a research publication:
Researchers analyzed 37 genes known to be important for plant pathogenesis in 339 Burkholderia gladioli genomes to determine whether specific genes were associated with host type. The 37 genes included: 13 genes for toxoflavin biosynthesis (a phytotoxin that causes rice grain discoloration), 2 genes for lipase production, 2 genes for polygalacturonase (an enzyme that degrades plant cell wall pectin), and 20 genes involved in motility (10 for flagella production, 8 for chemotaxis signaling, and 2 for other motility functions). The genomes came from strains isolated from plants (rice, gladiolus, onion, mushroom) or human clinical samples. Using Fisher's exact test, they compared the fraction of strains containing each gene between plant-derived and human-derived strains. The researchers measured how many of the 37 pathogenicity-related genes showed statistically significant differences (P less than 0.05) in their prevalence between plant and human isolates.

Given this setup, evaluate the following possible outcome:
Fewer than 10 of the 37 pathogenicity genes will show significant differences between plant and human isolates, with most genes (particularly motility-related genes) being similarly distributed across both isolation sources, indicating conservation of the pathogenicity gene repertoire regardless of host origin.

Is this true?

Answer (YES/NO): NO